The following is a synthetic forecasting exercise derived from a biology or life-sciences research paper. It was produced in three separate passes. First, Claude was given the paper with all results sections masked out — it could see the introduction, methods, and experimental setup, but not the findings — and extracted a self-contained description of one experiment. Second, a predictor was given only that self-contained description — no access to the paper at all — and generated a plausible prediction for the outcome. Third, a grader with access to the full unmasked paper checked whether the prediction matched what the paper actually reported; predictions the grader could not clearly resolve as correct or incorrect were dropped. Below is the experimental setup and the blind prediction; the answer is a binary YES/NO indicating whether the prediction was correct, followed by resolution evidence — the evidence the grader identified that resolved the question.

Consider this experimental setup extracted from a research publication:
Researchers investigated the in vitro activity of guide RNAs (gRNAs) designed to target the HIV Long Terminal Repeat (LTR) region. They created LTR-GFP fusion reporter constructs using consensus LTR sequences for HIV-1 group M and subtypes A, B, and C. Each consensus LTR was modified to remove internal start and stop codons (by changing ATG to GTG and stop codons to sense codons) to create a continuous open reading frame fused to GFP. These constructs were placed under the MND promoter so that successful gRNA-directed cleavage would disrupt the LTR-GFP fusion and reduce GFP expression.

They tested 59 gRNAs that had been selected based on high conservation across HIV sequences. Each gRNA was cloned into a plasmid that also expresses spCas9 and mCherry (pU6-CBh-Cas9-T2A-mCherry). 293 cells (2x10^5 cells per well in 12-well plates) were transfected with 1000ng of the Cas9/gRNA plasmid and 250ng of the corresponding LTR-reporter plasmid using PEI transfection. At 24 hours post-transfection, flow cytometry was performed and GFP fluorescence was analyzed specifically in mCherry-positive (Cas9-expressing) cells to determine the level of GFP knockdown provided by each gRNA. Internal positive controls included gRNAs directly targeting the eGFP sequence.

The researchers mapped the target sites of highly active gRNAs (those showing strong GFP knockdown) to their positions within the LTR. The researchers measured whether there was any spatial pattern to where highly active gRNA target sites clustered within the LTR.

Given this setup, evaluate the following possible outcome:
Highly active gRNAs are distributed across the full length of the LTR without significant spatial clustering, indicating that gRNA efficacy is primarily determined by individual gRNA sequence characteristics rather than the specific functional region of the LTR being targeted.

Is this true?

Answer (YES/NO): NO